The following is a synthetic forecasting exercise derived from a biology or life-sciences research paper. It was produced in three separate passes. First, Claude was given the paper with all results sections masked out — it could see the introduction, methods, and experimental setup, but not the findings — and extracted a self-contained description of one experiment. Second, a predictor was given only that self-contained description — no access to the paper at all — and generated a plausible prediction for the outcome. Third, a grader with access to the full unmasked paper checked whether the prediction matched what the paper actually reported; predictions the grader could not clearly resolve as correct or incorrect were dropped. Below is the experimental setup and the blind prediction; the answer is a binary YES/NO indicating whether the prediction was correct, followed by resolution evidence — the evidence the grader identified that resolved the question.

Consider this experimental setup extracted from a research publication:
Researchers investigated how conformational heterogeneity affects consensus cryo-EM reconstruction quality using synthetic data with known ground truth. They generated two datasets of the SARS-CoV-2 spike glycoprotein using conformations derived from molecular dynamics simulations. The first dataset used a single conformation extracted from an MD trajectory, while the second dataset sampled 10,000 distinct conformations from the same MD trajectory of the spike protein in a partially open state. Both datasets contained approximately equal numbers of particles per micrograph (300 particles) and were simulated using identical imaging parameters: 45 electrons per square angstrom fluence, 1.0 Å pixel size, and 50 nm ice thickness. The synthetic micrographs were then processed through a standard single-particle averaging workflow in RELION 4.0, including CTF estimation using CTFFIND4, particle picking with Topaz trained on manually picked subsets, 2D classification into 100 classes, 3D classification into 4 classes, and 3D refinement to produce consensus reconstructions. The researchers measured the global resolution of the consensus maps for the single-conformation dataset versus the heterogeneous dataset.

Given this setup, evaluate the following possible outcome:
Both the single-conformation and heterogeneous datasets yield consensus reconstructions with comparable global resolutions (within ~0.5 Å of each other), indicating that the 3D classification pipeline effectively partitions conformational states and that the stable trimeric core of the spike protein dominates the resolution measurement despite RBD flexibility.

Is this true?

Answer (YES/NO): NO